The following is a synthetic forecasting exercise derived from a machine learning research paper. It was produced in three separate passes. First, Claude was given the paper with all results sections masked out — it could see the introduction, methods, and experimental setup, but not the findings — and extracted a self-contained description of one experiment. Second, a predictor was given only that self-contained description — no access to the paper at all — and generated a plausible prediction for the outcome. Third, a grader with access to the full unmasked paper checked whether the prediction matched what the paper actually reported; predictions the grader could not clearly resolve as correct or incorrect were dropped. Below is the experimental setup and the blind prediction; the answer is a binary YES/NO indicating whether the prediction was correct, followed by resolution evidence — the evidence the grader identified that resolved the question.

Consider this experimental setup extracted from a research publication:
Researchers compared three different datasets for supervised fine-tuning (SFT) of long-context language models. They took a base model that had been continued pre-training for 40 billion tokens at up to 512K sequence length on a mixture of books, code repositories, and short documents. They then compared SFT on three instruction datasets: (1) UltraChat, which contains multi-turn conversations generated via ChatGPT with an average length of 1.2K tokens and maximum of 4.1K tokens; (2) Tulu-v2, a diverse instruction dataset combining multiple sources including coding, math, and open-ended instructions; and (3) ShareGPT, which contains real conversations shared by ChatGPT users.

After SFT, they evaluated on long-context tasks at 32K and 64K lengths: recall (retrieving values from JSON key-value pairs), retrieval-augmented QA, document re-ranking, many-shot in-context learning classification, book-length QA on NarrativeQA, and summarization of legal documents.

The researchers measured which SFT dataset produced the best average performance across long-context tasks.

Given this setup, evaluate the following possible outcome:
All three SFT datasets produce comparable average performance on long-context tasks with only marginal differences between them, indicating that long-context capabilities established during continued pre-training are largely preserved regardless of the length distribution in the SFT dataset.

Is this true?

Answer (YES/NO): NO